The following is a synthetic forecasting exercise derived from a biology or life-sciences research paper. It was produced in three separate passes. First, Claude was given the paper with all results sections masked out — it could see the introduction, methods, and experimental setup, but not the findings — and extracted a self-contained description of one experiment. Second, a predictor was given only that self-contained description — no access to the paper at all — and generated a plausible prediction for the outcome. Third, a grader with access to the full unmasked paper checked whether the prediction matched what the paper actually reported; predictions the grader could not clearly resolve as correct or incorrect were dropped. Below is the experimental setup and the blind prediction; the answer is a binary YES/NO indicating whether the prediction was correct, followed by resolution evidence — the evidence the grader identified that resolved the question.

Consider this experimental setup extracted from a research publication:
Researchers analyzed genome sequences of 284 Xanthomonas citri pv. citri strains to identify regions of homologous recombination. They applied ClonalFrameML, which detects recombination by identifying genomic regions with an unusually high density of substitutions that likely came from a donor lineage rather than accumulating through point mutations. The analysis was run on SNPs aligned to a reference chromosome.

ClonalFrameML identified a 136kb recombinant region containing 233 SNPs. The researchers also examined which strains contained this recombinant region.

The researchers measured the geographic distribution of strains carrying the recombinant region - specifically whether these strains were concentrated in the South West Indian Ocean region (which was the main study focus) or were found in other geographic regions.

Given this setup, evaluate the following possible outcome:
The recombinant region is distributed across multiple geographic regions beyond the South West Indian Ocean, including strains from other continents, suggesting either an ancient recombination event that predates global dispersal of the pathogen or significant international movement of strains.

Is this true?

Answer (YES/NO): YES